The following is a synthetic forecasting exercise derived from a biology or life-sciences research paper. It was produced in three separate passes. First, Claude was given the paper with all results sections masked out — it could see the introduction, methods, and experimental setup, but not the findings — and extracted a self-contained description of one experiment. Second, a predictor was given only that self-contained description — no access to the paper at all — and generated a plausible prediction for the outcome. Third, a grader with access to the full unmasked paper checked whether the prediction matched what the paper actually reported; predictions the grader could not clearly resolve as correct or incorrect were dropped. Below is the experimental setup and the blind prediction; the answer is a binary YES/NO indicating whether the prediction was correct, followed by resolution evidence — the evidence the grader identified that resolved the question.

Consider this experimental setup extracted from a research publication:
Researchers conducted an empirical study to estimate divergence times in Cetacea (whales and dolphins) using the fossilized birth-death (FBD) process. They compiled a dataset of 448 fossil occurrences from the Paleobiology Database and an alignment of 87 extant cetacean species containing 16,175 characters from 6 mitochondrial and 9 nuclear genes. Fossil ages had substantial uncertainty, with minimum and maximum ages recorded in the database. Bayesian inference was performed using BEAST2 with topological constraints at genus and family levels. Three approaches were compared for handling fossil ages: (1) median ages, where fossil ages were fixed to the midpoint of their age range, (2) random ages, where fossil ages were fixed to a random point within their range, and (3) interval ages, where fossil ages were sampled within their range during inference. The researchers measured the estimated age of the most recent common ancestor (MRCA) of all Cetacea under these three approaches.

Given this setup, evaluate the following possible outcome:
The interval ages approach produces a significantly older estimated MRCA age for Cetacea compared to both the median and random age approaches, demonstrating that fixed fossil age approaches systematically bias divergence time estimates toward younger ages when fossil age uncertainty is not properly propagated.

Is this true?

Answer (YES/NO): NO